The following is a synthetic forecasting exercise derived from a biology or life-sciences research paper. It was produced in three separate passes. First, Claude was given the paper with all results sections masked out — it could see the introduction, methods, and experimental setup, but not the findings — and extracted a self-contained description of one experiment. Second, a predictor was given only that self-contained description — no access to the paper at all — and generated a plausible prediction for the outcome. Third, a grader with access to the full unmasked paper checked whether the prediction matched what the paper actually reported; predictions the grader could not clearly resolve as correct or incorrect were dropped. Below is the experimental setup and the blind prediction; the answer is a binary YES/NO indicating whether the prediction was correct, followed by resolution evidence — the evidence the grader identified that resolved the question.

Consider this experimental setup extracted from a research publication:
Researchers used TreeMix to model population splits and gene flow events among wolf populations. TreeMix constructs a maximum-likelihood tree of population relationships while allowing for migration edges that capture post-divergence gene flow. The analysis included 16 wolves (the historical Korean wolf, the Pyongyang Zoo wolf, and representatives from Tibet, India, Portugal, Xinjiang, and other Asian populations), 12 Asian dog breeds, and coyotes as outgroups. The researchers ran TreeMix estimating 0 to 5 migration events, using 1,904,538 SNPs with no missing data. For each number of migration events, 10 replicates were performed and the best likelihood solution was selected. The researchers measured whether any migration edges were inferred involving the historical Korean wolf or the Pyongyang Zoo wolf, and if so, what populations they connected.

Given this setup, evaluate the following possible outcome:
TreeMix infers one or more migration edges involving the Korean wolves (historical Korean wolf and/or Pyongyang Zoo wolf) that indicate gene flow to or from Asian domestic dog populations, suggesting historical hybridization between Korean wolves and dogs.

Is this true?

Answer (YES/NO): YES